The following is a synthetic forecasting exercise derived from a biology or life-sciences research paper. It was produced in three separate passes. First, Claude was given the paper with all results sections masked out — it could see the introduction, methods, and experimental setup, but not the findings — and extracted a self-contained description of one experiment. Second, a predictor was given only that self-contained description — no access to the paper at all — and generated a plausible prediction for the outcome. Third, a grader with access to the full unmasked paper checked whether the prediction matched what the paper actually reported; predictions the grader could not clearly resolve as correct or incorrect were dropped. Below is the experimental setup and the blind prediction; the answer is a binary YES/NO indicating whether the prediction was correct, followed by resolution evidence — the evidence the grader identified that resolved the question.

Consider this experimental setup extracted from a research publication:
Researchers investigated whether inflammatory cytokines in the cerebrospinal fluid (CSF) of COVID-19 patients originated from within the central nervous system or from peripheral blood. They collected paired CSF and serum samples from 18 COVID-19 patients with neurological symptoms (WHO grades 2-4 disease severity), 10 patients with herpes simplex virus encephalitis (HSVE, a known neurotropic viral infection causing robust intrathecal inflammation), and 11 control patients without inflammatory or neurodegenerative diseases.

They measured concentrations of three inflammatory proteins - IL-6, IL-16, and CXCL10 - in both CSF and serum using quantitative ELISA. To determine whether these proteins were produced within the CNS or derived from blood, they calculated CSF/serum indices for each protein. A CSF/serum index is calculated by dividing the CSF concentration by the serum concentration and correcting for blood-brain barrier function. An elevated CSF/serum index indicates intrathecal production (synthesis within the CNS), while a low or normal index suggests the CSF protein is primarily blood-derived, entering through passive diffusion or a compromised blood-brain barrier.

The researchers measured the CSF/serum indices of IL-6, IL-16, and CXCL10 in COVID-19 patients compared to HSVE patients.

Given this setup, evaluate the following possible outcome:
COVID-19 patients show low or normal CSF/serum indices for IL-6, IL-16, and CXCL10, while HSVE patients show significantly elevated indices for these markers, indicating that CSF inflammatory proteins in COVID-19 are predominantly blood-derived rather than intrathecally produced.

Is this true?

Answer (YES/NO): YES